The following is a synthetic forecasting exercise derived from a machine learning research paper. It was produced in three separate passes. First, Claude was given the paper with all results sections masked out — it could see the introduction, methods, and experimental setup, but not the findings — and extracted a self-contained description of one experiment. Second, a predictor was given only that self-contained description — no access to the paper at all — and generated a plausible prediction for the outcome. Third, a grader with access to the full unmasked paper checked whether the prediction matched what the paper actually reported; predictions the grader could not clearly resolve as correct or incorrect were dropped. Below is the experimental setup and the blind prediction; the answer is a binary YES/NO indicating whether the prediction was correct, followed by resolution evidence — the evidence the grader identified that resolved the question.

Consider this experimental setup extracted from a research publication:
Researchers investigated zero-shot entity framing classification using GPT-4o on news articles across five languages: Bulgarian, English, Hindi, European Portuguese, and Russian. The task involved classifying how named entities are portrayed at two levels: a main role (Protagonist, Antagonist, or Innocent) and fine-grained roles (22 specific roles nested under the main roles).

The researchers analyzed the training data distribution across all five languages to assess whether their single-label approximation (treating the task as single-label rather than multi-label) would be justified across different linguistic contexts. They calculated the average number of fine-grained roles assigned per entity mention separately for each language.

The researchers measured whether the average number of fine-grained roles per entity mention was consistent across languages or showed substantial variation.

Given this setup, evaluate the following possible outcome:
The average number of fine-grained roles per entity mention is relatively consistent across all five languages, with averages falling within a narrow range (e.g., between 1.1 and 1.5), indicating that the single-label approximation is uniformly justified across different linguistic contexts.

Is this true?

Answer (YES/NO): NO